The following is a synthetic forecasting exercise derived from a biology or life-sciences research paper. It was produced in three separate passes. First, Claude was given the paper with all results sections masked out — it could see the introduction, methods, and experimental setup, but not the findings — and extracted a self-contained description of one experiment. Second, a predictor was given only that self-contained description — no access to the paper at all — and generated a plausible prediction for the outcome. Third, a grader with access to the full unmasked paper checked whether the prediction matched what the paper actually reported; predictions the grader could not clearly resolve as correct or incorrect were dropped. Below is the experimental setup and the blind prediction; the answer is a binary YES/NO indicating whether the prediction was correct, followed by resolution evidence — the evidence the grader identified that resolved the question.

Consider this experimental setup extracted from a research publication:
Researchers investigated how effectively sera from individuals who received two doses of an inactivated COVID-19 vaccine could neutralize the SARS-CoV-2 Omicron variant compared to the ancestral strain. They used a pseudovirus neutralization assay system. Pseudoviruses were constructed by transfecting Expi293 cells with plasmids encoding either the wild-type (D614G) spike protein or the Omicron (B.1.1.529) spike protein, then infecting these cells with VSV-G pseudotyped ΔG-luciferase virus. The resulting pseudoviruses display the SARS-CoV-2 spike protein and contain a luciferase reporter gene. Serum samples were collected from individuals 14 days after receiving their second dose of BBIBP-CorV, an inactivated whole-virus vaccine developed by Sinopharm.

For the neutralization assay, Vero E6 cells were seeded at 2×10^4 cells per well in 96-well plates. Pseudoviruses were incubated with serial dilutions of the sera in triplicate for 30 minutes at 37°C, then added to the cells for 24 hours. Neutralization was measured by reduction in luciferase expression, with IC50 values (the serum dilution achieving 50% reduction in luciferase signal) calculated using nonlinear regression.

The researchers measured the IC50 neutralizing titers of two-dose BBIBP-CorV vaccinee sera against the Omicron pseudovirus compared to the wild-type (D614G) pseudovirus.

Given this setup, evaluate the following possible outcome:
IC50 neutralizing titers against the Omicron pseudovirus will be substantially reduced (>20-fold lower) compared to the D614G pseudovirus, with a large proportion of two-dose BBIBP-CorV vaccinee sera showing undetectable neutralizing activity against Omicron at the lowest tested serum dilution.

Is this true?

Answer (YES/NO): YES